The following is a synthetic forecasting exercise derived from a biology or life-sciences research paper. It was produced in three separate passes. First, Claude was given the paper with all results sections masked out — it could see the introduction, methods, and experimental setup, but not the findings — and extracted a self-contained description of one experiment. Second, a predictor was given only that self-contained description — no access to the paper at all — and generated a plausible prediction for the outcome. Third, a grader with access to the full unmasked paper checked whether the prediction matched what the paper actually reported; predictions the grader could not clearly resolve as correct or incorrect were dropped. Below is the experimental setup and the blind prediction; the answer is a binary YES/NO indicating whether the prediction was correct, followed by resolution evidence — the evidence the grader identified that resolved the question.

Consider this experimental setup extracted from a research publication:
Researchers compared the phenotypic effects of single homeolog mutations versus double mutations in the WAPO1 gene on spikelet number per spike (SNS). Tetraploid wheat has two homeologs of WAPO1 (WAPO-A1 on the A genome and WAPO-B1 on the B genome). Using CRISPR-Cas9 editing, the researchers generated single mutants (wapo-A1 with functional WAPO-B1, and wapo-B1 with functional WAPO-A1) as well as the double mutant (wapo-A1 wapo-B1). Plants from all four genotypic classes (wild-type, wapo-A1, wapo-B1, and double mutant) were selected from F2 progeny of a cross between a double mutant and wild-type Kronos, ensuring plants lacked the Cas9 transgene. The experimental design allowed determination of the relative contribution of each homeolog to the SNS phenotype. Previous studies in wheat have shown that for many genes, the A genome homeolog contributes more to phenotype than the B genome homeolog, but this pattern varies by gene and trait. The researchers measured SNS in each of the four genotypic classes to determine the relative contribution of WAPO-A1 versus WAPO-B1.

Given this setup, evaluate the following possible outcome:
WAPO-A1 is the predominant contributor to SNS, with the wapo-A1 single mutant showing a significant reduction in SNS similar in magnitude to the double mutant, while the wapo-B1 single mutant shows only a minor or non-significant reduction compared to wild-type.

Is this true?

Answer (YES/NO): NO